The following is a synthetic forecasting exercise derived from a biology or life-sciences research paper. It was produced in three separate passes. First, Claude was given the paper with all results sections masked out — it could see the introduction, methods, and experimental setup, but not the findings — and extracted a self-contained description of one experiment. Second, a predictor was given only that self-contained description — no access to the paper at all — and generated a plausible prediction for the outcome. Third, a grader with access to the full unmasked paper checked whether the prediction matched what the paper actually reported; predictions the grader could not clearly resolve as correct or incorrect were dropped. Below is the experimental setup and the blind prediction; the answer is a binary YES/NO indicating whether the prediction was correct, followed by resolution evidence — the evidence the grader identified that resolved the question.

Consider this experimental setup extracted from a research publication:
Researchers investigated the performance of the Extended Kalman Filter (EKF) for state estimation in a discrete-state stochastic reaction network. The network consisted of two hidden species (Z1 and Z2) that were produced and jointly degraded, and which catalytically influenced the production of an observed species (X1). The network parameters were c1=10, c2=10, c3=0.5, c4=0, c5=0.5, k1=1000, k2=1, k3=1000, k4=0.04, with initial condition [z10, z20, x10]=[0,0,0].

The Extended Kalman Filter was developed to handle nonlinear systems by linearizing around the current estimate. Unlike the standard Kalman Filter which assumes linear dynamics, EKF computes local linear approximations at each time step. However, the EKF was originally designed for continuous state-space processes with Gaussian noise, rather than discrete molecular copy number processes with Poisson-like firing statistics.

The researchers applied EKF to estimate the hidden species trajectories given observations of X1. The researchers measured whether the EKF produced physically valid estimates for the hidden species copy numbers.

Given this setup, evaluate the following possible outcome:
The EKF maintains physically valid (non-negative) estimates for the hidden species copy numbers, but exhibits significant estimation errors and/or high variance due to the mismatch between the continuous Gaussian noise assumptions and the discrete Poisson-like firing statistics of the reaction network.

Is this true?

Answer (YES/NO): NO